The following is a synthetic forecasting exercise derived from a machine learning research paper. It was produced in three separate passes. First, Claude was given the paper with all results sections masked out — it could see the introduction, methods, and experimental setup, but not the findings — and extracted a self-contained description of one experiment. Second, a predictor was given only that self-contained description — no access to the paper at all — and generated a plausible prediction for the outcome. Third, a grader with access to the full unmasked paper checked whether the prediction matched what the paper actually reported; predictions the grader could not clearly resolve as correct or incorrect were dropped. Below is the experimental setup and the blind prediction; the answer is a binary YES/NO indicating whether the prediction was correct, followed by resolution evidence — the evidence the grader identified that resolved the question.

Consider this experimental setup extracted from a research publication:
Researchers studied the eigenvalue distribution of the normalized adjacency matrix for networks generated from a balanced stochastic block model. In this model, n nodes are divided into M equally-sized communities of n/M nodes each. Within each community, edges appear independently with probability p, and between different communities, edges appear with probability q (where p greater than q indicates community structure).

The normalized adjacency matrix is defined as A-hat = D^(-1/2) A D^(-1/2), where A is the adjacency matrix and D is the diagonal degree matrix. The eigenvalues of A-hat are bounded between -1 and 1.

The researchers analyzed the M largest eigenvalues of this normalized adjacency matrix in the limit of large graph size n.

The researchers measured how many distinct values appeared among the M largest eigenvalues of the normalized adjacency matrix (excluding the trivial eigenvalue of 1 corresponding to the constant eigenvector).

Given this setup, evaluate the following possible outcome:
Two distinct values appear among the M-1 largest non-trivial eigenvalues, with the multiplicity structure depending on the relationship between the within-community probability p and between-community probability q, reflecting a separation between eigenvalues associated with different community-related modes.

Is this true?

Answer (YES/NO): NO